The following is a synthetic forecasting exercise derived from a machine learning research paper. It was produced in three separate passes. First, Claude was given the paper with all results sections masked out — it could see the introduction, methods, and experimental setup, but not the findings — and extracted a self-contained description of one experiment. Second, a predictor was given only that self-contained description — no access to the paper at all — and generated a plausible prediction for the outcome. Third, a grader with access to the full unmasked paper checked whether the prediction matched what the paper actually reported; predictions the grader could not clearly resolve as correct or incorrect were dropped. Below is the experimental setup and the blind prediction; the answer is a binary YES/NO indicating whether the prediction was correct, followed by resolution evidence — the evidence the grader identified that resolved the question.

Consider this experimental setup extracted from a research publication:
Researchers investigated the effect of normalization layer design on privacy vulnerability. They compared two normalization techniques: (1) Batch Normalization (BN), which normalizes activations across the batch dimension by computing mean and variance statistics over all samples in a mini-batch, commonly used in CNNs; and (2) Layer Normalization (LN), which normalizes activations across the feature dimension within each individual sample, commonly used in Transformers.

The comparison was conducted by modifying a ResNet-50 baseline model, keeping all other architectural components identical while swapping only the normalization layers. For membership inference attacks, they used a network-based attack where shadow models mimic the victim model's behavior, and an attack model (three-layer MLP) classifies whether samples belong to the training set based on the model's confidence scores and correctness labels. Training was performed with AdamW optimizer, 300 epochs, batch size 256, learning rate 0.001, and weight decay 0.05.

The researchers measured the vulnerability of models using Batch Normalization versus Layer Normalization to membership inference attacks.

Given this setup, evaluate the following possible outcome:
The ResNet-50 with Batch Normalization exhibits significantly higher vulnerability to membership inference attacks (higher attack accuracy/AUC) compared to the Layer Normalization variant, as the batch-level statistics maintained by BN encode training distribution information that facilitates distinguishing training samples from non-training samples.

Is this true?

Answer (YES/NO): NO